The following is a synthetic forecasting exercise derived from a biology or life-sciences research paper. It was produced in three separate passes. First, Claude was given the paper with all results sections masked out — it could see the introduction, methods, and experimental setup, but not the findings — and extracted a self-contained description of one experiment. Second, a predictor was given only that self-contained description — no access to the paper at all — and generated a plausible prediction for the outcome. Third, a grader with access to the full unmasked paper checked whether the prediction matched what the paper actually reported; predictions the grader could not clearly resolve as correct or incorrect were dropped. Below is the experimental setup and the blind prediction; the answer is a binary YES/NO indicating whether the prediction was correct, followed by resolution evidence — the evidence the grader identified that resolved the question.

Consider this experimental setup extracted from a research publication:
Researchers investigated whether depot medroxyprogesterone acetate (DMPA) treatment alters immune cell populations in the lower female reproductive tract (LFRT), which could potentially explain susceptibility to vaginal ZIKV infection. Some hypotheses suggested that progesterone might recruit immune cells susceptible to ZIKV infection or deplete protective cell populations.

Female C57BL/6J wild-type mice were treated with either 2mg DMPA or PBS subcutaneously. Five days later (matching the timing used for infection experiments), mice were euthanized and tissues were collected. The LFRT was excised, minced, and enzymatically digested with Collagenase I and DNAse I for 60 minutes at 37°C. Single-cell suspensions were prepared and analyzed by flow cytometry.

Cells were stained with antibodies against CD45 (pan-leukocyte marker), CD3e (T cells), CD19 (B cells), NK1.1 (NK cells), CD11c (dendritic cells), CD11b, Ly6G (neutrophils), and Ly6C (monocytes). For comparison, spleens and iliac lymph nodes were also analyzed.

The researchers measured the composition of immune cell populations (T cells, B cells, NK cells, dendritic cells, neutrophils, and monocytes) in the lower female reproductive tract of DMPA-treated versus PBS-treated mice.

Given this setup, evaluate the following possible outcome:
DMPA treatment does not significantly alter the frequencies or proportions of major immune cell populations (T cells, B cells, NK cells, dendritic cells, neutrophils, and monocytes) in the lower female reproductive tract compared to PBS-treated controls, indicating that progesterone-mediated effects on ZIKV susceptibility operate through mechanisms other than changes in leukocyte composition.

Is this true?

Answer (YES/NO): YES